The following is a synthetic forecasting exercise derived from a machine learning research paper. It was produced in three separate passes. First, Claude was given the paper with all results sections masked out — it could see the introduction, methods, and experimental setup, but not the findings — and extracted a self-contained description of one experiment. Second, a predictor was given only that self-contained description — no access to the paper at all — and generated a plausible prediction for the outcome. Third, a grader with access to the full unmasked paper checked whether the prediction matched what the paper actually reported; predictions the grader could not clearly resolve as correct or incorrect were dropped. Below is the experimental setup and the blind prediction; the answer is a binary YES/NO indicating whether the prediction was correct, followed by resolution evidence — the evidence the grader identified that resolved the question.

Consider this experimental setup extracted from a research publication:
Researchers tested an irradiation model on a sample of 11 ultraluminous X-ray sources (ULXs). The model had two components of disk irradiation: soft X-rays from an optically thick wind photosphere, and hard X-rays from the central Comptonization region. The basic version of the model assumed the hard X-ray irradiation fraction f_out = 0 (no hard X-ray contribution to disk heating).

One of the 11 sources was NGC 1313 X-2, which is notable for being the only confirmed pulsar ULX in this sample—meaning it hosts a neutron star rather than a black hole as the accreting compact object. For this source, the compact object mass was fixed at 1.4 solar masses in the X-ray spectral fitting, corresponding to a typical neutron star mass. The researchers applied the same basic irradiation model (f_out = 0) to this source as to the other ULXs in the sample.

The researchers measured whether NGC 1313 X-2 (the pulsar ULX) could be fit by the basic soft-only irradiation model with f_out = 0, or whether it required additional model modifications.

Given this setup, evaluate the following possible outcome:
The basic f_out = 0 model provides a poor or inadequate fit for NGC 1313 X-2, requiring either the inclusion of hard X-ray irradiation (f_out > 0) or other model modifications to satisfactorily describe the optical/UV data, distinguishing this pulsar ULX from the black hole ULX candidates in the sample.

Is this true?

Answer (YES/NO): YES